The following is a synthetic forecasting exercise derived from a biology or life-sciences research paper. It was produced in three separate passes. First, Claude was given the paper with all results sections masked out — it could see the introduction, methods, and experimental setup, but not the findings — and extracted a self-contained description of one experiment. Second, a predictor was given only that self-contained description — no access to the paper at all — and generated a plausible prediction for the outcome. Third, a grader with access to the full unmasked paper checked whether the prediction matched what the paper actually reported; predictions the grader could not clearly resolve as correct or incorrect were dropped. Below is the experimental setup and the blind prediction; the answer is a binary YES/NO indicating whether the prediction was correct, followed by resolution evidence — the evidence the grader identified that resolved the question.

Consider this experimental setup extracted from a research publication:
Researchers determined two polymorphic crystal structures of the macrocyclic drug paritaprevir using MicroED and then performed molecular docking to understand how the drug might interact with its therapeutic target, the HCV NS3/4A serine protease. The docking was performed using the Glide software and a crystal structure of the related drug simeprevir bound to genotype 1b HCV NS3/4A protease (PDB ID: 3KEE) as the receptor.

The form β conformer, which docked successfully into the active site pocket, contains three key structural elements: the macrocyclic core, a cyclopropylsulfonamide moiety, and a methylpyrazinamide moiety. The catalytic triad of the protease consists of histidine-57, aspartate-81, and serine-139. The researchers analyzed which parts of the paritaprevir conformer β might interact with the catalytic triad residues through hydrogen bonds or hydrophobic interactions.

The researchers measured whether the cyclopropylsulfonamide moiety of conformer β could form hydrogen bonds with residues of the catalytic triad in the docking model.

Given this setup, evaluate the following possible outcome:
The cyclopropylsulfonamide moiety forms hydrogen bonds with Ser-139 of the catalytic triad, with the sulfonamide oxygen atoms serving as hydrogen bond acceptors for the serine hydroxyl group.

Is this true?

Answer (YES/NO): YES